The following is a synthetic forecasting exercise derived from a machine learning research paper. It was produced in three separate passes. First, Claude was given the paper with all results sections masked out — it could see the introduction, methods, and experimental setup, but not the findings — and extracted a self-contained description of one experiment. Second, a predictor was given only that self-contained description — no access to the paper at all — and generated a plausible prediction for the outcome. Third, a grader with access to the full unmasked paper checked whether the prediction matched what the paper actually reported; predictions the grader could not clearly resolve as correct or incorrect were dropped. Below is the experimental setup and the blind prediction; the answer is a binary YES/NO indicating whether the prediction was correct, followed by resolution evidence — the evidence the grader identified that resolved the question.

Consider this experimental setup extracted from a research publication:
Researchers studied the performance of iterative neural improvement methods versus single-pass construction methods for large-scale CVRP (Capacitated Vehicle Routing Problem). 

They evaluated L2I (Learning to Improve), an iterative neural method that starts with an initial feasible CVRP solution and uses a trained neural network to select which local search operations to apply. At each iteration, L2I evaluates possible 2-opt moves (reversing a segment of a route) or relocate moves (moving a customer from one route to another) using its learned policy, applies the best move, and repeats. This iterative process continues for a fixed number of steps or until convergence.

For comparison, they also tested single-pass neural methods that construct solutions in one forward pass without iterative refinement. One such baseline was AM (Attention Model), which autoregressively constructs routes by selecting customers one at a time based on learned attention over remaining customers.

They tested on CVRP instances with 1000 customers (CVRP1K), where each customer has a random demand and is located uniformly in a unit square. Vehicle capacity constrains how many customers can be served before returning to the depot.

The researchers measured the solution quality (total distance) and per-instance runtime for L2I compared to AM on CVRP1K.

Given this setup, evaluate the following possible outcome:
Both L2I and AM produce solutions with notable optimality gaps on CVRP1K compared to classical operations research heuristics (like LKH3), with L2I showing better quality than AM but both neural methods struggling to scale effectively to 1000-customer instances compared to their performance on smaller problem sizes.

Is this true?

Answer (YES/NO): NO